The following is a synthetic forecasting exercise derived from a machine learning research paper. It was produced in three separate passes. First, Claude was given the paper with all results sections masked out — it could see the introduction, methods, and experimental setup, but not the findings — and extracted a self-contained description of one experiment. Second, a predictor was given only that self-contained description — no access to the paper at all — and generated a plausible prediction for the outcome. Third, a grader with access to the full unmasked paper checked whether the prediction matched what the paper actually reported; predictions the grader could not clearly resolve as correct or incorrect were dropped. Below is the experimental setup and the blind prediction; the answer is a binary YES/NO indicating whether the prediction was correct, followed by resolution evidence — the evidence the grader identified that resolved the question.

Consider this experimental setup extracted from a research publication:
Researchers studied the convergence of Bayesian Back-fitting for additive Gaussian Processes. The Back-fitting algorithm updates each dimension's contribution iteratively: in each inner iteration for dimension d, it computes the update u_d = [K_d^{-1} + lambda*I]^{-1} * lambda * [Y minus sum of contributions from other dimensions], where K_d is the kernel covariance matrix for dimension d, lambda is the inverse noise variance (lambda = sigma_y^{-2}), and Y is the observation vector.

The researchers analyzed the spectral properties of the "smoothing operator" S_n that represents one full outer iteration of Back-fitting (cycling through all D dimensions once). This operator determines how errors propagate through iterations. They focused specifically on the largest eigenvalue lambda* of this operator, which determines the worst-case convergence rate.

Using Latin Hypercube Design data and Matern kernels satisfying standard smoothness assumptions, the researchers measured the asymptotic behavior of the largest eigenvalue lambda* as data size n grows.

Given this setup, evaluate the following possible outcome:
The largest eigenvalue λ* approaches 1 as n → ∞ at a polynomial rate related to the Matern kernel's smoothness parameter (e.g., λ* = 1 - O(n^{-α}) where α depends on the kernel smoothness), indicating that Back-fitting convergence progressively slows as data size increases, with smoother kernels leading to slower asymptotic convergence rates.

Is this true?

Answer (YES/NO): NO